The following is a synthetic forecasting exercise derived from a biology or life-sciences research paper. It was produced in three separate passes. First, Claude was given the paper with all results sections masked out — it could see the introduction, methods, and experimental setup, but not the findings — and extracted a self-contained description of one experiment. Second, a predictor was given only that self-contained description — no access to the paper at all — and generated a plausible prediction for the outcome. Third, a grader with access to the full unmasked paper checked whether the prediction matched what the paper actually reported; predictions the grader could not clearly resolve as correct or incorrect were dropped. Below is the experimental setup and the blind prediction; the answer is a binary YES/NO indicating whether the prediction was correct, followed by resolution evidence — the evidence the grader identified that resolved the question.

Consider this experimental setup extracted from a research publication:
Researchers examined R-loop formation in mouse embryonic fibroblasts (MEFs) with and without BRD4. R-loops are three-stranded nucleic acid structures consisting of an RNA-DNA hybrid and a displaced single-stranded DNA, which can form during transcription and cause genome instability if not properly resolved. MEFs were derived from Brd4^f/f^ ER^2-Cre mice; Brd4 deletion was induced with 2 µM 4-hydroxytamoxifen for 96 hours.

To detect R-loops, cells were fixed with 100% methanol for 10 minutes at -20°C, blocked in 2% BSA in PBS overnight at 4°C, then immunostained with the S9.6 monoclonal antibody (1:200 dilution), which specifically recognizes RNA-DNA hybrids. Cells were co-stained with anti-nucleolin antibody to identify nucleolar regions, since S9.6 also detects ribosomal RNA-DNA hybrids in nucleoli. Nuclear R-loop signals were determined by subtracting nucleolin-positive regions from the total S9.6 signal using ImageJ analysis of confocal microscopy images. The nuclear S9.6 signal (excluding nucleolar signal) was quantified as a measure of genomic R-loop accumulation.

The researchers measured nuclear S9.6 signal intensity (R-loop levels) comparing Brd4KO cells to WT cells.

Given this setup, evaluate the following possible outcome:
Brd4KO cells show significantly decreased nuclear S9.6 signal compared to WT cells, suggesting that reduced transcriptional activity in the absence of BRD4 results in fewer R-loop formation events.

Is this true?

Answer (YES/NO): NO